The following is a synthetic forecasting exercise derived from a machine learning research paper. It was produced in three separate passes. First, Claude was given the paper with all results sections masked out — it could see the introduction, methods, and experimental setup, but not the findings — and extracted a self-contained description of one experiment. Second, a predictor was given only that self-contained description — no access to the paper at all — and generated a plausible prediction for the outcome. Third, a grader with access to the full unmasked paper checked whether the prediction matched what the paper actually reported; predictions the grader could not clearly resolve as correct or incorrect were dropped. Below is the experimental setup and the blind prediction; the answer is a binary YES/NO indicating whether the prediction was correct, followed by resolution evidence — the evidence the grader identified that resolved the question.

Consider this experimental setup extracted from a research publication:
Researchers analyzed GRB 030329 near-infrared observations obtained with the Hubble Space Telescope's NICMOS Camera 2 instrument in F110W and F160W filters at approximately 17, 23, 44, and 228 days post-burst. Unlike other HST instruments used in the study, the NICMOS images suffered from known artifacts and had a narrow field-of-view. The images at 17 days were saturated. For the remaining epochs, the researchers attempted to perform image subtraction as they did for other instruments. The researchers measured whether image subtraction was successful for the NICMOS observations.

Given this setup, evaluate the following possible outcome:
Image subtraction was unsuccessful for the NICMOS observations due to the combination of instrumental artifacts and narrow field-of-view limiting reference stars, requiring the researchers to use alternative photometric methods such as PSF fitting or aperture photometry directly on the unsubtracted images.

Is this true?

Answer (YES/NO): NO